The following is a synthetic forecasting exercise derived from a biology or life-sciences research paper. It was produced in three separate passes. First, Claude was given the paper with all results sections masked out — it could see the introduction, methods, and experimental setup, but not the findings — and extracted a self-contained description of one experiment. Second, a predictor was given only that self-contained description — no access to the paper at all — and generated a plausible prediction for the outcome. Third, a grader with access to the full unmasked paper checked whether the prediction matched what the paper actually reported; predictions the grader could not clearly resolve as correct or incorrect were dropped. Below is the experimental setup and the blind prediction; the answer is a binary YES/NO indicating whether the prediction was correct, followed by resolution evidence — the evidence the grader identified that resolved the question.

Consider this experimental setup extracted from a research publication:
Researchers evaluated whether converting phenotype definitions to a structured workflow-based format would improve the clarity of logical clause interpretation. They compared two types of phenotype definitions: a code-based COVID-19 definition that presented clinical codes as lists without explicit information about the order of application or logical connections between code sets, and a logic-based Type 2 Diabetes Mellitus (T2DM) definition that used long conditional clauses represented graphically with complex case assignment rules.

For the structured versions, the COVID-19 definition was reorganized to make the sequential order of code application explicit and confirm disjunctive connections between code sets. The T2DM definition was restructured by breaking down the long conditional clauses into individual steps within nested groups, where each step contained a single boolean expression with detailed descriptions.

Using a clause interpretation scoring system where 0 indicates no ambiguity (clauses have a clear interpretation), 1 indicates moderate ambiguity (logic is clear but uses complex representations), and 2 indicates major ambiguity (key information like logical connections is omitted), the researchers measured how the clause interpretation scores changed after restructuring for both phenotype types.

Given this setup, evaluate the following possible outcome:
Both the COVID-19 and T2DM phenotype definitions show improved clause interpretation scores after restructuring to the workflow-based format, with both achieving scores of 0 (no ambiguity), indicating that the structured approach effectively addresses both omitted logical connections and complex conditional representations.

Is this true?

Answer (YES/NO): NO